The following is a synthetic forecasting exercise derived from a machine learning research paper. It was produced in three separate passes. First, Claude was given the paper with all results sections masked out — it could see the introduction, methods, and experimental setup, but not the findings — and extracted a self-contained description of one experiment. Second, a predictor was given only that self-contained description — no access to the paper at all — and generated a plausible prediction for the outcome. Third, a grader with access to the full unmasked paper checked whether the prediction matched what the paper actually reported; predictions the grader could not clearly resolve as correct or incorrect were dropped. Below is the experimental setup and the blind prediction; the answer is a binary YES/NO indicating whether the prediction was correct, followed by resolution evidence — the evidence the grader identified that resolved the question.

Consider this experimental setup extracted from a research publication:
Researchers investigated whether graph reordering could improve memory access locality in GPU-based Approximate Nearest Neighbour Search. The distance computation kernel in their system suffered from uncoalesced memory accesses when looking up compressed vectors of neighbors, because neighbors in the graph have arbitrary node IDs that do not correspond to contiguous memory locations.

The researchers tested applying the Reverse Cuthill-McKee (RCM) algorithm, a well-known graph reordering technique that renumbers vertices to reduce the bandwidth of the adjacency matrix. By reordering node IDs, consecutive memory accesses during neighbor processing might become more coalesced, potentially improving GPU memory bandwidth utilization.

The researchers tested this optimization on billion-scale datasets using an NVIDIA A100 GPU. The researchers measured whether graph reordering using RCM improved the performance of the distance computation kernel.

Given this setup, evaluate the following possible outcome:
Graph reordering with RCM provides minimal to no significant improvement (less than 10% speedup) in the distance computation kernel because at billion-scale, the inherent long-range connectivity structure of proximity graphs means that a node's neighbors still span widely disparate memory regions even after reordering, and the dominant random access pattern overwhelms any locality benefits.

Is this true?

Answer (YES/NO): YES